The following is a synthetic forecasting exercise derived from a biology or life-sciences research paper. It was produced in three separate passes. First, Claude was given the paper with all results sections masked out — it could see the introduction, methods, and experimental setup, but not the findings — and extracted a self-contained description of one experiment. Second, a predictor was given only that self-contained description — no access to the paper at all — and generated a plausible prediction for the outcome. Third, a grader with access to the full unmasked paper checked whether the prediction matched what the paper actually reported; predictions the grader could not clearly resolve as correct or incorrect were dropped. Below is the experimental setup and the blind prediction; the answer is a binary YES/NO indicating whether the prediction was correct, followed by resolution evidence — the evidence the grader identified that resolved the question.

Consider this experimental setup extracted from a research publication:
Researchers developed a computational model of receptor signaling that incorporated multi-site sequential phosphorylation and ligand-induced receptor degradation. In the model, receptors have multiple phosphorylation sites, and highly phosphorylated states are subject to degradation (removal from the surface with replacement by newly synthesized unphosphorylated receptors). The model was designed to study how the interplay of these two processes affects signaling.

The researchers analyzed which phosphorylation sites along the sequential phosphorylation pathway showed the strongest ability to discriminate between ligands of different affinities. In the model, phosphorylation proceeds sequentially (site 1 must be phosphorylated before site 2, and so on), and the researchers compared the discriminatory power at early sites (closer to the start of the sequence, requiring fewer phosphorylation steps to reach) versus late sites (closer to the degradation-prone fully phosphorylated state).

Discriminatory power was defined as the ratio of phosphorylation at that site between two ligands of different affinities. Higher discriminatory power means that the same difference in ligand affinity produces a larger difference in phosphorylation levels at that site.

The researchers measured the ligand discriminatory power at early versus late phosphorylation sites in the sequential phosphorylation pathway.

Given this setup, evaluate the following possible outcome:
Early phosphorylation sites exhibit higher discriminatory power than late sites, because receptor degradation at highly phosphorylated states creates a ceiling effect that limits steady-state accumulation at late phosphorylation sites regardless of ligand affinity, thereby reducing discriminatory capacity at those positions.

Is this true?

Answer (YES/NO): NO